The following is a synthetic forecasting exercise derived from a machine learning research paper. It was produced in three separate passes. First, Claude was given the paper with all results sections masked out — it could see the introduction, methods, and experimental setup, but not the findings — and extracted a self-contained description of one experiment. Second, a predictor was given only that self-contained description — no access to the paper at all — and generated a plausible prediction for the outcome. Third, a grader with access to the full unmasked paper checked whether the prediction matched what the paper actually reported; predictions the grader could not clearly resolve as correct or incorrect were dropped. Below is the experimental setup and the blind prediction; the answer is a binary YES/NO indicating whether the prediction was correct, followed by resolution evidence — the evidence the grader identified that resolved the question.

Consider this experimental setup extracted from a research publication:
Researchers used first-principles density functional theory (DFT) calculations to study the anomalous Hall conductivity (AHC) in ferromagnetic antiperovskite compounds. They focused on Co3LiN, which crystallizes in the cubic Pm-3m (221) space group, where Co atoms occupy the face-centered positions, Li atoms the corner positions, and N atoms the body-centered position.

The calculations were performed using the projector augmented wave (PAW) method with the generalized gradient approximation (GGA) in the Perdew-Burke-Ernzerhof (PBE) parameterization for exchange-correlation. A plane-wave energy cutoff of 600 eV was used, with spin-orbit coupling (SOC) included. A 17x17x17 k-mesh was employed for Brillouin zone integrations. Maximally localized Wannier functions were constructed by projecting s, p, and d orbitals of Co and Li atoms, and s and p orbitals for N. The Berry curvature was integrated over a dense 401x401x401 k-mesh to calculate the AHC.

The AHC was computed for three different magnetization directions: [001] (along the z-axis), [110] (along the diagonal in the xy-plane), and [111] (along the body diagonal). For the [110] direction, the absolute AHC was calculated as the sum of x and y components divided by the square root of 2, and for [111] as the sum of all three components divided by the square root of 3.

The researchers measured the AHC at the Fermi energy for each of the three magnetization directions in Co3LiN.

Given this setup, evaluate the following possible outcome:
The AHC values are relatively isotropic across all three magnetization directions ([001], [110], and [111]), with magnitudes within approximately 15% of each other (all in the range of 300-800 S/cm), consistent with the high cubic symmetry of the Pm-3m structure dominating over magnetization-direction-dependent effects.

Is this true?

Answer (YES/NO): NO